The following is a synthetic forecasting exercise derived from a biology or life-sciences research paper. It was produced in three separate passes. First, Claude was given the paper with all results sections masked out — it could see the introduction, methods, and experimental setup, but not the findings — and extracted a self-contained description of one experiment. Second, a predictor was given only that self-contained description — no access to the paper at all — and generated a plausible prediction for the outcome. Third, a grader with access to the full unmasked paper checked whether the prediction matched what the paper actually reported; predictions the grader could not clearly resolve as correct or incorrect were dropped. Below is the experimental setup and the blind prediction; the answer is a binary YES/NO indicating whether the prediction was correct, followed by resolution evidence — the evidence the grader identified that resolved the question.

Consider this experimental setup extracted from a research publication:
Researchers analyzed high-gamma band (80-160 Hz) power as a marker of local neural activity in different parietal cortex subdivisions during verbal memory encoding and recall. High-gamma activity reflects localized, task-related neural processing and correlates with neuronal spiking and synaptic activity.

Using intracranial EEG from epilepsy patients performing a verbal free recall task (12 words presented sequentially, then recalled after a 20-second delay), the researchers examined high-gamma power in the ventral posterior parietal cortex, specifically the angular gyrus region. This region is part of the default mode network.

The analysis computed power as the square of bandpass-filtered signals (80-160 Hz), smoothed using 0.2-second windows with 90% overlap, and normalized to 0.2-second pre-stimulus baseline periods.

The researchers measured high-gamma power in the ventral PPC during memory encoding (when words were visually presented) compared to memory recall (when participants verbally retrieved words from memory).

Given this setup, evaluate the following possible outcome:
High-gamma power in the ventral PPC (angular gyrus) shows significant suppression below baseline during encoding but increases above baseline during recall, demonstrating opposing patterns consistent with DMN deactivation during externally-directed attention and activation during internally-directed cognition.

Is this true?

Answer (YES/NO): NO